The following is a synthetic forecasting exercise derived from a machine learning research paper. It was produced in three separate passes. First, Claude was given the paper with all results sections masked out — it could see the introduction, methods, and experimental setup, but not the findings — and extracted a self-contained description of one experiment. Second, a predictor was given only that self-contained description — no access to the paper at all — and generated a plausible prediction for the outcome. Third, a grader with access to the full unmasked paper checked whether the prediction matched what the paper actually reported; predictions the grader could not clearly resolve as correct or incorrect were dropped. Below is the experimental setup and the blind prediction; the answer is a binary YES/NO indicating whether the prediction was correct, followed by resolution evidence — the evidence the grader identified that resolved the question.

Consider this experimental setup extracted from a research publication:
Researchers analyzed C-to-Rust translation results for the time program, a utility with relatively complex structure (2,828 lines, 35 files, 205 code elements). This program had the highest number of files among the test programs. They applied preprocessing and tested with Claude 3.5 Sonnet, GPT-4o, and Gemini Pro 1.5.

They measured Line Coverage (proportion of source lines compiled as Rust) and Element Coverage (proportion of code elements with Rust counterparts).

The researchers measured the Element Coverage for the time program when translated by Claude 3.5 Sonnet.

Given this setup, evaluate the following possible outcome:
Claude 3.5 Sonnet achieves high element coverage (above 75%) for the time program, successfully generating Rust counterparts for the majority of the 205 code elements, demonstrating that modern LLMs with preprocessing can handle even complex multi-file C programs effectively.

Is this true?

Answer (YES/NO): NO